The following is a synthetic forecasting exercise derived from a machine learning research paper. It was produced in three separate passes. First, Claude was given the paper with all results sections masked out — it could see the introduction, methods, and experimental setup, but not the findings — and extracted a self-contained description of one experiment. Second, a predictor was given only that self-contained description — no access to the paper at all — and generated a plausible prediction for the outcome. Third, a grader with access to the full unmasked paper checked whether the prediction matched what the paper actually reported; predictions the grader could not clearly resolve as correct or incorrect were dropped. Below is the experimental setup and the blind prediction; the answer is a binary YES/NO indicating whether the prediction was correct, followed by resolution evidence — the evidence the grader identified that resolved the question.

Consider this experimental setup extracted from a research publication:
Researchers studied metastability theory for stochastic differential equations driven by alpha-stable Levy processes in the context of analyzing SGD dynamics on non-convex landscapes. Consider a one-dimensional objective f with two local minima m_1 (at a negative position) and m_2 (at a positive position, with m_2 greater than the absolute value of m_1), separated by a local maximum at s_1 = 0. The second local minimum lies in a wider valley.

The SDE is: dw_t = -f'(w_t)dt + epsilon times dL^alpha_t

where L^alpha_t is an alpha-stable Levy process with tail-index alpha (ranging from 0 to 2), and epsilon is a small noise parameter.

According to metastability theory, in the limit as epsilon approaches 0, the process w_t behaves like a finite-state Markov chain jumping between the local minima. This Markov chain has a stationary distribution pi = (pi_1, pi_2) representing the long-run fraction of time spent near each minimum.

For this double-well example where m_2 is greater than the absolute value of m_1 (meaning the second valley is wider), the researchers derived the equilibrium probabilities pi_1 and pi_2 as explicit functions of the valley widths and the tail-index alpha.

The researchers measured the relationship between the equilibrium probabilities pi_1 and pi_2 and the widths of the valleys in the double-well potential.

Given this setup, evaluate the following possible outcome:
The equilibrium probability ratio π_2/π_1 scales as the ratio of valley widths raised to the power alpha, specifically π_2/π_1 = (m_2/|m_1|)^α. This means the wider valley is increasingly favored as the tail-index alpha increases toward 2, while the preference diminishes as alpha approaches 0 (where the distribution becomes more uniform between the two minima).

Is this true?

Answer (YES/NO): YES